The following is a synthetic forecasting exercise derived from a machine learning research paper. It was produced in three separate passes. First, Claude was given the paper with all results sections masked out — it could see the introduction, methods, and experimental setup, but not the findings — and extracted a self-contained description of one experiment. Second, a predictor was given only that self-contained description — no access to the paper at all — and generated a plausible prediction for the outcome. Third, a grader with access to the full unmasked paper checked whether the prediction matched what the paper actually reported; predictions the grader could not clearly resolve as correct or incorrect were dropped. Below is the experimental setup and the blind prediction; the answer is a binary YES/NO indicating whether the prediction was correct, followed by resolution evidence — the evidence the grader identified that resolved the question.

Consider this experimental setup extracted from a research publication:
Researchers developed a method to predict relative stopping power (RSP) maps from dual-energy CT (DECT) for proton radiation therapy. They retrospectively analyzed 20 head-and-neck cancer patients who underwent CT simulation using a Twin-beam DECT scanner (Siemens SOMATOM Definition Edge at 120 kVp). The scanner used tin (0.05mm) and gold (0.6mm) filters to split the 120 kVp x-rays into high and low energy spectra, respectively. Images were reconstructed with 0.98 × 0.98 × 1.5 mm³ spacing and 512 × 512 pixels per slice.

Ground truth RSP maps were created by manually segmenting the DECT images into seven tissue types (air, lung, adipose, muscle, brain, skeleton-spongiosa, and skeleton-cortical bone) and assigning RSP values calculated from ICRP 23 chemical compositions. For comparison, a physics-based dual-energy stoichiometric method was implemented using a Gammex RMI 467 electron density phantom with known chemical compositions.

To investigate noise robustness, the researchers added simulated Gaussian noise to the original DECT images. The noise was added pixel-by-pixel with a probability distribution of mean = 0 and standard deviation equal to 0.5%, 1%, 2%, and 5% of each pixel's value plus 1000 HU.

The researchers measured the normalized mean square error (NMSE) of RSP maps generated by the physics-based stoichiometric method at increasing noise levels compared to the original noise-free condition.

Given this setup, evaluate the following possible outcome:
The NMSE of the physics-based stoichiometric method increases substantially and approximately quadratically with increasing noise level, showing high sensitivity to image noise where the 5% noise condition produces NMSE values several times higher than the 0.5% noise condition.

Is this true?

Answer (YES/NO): NO